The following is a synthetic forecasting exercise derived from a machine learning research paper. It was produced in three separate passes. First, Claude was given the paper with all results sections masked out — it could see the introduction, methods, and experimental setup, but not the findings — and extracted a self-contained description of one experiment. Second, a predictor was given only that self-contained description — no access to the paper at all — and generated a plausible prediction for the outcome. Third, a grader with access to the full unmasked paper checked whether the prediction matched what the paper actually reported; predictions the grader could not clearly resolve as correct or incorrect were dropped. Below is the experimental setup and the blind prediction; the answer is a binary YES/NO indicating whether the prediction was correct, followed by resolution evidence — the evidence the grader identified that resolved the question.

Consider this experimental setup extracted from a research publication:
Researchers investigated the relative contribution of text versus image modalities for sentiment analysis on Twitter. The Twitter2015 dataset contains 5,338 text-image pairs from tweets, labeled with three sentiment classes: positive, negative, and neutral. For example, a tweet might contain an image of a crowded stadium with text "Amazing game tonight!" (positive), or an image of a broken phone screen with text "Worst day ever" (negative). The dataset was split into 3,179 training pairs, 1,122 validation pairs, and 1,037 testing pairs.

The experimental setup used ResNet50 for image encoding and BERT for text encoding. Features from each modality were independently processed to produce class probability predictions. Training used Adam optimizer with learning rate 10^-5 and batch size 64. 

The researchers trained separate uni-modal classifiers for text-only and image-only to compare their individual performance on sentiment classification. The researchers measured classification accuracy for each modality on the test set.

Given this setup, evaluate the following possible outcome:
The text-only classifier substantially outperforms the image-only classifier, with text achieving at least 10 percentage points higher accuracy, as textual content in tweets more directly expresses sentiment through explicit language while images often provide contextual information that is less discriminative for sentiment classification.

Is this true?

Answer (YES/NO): YES